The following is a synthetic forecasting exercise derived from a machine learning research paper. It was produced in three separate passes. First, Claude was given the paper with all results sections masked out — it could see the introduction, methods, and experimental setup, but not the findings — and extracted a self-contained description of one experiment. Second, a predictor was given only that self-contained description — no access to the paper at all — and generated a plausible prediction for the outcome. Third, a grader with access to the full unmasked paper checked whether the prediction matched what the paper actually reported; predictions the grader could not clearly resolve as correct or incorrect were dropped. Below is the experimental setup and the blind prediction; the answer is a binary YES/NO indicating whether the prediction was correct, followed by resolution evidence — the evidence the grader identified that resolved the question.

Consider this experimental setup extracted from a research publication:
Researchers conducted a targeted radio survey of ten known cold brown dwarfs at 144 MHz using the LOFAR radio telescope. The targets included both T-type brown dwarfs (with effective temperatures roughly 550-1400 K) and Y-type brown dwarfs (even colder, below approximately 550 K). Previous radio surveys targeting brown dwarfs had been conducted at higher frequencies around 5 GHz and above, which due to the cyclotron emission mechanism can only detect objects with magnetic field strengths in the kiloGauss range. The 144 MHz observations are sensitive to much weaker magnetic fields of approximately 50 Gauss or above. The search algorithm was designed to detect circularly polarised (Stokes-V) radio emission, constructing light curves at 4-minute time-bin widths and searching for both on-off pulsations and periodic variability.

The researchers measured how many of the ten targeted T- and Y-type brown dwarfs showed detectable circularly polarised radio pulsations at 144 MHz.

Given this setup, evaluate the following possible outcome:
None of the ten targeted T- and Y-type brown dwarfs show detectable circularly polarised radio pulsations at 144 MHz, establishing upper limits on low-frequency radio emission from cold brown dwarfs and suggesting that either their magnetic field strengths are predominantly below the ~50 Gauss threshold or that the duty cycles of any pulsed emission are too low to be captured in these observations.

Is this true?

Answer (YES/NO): NO